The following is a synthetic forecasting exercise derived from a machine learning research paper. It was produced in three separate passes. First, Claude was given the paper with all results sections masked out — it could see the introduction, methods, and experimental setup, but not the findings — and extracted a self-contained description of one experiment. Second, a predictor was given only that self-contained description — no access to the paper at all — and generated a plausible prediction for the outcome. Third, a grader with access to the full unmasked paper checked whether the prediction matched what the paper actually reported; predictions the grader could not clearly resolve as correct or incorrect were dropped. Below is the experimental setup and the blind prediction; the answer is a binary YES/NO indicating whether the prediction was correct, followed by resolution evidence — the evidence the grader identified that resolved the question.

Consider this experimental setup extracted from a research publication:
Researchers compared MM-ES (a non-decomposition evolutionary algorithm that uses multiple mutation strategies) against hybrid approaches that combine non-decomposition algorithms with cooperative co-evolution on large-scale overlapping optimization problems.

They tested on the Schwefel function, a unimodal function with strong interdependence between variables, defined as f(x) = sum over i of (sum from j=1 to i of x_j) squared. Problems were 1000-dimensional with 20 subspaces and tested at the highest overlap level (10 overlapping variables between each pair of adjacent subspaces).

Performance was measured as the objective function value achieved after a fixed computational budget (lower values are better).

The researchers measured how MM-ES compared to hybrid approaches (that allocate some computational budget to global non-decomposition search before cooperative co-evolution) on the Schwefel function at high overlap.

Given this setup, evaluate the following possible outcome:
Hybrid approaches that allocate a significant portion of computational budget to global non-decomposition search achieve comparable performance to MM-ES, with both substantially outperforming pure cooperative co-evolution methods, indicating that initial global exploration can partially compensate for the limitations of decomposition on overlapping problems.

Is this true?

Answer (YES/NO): NO